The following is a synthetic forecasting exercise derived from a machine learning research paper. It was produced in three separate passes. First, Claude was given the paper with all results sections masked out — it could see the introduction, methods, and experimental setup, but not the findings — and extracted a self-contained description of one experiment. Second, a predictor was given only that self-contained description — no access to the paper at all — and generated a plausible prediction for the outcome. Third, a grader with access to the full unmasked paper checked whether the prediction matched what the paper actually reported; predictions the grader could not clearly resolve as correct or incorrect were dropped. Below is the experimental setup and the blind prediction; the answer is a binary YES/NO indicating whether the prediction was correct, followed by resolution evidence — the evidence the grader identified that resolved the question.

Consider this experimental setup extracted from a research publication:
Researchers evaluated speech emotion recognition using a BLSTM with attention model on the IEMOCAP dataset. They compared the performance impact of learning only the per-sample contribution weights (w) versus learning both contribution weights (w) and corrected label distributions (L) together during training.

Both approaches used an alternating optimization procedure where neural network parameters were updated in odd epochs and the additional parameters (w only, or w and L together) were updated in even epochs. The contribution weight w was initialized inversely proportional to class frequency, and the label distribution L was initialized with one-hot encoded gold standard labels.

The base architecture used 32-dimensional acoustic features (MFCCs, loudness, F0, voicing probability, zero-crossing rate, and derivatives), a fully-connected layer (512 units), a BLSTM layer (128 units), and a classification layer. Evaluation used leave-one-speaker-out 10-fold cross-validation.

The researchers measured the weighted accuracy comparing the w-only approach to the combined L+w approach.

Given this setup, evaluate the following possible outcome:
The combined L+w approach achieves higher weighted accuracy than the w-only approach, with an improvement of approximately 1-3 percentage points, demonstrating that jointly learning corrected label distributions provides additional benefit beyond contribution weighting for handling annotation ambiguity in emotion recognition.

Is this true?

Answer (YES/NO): NO